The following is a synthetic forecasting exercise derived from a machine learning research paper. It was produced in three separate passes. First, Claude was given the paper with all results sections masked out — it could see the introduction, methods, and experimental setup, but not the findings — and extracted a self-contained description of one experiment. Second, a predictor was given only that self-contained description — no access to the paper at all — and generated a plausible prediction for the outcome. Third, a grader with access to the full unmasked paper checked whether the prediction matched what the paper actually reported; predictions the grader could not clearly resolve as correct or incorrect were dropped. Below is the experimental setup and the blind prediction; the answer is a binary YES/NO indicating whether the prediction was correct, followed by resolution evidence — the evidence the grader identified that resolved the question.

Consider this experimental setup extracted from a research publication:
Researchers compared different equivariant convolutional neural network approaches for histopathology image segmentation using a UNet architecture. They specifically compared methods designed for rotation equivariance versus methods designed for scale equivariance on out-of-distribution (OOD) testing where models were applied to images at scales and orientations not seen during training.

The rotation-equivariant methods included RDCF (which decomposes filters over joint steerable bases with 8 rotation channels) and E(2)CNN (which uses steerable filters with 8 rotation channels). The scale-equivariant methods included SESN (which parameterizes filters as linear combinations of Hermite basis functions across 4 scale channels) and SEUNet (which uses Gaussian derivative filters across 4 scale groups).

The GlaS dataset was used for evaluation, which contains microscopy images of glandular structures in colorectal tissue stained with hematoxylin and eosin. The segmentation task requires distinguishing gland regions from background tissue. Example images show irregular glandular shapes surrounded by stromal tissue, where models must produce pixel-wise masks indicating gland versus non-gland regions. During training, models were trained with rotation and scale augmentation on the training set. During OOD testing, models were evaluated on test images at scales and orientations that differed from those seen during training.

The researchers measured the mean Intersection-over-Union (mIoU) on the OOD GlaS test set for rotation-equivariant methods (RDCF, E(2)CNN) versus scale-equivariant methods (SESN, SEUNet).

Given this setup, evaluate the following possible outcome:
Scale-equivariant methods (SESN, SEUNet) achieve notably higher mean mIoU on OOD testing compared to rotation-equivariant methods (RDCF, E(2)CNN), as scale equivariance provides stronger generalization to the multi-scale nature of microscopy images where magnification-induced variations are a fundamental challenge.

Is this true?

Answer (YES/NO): NO